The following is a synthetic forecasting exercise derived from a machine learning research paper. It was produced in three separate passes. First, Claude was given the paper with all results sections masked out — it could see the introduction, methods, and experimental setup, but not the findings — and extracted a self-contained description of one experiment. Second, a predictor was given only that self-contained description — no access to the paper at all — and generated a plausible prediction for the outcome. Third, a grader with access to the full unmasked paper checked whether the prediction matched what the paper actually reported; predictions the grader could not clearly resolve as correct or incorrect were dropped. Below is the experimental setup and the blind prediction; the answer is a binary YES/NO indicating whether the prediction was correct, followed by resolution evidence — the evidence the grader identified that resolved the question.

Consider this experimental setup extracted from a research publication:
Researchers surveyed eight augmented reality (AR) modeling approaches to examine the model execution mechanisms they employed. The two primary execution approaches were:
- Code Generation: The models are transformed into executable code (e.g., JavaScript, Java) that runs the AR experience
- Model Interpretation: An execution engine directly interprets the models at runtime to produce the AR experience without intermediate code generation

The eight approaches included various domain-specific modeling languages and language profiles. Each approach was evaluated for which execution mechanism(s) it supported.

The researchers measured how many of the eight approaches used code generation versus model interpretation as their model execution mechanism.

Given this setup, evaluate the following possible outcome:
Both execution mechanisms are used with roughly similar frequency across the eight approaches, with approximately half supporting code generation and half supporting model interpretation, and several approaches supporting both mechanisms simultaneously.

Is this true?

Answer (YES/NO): NO